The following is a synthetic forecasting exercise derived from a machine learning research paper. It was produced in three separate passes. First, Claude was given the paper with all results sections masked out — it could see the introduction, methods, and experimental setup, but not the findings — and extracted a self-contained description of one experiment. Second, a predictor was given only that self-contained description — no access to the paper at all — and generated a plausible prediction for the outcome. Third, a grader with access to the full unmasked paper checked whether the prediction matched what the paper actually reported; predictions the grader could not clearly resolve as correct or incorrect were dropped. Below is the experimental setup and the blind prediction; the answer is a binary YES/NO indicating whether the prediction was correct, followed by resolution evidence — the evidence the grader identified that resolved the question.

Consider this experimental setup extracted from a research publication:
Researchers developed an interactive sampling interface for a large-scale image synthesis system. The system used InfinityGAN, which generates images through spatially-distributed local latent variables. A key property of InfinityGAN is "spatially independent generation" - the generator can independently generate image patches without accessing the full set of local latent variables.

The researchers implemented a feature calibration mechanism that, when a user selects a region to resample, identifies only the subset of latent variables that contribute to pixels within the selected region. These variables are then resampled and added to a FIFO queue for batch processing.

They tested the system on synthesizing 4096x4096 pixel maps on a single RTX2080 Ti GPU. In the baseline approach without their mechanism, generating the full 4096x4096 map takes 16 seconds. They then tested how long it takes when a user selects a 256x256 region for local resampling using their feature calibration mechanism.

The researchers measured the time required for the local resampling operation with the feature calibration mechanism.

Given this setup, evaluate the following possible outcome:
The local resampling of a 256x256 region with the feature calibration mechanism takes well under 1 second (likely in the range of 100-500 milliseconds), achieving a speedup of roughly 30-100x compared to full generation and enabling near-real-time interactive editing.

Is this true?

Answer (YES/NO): NO